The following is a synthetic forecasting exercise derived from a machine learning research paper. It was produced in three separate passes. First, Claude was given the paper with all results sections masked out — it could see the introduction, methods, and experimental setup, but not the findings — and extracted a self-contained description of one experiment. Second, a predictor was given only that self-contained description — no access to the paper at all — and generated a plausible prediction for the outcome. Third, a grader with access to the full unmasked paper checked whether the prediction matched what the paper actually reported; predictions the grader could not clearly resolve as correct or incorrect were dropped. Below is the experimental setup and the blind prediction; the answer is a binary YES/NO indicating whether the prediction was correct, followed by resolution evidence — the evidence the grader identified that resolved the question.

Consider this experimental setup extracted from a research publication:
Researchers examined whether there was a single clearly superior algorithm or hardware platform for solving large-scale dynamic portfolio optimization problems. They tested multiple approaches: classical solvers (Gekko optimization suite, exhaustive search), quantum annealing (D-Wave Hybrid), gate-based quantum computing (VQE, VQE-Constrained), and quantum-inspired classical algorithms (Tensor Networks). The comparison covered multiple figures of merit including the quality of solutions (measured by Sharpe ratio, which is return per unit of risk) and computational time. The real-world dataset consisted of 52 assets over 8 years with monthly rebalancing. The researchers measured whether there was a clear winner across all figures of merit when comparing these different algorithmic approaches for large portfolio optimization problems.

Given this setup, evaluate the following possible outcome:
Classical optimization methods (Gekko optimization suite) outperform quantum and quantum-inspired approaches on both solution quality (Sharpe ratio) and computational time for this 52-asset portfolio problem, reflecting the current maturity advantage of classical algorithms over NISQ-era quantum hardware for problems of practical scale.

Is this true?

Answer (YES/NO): NO